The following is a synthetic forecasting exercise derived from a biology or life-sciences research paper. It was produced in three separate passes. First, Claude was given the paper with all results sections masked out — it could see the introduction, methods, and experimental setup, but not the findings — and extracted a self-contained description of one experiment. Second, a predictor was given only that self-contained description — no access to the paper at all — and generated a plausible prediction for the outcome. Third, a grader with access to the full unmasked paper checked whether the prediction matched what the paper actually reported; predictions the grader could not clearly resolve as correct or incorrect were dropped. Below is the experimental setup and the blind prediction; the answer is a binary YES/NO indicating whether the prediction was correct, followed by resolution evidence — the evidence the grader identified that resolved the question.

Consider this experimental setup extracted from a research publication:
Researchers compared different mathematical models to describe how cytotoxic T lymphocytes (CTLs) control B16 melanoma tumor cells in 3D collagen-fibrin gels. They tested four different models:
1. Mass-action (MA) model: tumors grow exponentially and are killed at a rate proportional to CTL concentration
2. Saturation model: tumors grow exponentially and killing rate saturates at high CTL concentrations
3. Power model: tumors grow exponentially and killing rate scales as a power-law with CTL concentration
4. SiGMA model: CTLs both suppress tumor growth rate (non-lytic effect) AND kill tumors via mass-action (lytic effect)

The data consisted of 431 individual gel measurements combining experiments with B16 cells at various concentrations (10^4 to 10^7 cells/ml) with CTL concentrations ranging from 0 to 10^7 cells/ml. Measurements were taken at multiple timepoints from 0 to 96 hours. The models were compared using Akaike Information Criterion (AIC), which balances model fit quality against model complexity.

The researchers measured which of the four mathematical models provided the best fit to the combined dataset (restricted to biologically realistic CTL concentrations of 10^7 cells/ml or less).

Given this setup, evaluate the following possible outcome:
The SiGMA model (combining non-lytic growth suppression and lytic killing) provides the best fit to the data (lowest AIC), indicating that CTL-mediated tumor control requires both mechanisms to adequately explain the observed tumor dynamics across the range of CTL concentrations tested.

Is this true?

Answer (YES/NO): YES